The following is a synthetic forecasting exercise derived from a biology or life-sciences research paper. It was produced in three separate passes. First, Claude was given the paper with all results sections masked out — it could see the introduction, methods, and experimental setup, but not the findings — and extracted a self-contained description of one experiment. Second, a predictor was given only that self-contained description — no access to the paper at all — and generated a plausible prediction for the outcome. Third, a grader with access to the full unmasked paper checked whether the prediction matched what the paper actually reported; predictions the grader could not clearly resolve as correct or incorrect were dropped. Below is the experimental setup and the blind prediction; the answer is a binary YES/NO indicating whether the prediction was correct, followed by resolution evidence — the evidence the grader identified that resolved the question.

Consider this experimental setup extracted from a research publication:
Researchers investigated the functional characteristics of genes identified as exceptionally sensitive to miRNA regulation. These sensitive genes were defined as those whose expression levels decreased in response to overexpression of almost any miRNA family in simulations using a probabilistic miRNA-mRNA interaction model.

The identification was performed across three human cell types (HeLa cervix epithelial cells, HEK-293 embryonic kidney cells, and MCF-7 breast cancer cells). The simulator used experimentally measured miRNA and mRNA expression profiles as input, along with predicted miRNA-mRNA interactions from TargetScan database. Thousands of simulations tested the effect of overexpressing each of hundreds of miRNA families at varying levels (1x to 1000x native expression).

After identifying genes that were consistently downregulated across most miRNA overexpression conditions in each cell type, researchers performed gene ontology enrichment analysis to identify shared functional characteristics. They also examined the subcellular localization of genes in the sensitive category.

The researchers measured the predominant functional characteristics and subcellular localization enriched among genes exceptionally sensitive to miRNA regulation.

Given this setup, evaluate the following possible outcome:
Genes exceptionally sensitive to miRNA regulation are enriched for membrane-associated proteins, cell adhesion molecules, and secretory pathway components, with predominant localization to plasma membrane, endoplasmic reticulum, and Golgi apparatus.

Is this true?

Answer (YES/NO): NO